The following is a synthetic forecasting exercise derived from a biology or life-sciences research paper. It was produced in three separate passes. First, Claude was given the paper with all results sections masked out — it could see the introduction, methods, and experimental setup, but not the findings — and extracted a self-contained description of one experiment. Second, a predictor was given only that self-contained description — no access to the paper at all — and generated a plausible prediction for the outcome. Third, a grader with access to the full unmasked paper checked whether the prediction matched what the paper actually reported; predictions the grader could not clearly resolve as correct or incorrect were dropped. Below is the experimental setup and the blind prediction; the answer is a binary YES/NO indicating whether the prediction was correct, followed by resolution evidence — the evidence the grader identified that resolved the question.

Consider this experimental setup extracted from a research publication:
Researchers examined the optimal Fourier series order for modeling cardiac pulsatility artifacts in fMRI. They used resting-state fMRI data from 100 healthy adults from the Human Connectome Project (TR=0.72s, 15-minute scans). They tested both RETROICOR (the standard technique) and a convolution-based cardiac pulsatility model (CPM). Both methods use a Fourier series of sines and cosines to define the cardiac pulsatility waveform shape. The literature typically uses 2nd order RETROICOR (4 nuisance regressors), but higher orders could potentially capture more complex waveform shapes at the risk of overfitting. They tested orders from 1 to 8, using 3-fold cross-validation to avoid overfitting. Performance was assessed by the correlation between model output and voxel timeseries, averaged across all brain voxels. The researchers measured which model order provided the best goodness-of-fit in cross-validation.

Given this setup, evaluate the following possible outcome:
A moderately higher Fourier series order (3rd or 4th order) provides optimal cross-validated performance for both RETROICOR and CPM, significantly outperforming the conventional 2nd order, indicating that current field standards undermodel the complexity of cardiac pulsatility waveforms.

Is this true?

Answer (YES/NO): NO